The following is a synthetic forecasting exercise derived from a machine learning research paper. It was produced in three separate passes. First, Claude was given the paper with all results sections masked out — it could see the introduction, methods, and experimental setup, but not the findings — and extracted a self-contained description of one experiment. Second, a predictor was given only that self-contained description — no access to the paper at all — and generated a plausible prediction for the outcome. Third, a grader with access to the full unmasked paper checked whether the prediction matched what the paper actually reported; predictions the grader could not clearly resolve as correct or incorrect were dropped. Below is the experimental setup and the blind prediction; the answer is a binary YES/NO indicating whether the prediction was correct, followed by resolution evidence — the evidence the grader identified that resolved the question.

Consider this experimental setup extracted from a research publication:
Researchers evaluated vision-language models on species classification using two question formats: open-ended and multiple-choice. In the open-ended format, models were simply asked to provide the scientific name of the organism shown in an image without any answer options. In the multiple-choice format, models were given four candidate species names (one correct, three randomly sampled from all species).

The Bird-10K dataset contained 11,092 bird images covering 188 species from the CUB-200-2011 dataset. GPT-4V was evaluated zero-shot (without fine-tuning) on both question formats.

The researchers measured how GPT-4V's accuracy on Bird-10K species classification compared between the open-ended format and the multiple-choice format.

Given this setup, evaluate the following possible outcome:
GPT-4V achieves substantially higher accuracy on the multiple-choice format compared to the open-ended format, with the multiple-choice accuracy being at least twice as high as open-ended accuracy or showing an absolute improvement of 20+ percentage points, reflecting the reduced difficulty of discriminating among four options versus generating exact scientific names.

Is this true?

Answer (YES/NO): YES